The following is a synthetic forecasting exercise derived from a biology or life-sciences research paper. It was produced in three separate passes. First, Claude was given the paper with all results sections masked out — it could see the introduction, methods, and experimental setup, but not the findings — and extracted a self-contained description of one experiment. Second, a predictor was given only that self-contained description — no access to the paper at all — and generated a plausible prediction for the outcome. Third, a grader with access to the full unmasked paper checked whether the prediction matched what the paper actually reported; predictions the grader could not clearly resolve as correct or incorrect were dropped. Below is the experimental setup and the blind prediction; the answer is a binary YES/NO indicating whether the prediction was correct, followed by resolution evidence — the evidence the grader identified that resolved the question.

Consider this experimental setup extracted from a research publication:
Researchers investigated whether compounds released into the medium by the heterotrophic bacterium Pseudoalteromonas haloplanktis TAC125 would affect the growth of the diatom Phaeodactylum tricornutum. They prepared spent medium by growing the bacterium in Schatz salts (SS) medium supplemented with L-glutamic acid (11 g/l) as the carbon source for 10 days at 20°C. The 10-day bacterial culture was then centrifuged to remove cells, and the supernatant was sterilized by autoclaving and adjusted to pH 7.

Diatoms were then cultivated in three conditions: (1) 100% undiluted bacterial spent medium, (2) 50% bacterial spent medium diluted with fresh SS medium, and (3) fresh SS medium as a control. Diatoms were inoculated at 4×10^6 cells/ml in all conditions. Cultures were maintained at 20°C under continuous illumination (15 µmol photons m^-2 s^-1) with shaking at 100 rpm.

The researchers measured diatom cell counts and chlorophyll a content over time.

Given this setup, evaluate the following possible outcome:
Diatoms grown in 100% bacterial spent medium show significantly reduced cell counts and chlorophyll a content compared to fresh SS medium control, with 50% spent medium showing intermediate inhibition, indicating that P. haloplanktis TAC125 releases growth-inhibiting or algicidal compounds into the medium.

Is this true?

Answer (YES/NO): NO